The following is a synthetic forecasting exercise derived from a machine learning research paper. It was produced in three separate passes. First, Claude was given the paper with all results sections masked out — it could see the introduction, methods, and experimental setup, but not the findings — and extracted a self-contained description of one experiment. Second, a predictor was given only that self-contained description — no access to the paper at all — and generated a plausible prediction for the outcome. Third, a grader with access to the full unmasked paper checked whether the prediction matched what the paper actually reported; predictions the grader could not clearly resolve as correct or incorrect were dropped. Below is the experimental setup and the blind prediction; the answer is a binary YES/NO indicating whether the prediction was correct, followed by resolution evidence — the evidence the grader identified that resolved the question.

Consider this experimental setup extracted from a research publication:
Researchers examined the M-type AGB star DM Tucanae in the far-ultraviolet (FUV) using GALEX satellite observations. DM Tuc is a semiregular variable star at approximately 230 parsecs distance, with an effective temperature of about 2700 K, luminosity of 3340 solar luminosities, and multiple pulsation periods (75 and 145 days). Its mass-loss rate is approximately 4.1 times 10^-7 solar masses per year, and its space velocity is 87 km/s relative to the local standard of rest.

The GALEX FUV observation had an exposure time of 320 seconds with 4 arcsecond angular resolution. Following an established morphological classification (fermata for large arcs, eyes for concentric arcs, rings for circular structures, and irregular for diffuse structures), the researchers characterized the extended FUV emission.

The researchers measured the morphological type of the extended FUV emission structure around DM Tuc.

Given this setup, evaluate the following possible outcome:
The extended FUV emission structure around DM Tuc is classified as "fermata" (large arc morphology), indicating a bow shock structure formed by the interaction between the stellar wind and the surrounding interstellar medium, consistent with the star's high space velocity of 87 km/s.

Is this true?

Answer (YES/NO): NO